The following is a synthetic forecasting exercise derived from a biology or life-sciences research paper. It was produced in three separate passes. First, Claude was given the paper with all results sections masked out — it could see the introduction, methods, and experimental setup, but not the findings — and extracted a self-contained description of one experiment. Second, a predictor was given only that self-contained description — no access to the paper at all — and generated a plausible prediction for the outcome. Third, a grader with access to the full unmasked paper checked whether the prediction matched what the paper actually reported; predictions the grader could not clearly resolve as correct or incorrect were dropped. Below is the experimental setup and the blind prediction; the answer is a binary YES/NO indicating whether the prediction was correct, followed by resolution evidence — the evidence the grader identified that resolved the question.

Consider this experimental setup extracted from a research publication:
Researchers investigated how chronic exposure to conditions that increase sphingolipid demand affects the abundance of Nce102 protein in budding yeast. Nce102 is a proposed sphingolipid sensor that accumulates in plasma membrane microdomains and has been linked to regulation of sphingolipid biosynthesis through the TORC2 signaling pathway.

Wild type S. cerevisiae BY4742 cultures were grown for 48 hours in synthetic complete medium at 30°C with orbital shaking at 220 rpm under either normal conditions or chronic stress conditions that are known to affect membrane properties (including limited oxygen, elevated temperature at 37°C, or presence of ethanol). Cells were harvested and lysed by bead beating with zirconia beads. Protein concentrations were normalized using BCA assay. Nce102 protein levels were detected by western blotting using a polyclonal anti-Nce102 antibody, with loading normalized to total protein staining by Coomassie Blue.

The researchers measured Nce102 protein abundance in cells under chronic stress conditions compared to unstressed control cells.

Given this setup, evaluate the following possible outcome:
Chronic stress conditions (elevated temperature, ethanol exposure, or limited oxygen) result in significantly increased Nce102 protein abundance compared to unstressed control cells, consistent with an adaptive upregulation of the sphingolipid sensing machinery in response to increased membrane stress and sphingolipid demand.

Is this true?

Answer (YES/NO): NO